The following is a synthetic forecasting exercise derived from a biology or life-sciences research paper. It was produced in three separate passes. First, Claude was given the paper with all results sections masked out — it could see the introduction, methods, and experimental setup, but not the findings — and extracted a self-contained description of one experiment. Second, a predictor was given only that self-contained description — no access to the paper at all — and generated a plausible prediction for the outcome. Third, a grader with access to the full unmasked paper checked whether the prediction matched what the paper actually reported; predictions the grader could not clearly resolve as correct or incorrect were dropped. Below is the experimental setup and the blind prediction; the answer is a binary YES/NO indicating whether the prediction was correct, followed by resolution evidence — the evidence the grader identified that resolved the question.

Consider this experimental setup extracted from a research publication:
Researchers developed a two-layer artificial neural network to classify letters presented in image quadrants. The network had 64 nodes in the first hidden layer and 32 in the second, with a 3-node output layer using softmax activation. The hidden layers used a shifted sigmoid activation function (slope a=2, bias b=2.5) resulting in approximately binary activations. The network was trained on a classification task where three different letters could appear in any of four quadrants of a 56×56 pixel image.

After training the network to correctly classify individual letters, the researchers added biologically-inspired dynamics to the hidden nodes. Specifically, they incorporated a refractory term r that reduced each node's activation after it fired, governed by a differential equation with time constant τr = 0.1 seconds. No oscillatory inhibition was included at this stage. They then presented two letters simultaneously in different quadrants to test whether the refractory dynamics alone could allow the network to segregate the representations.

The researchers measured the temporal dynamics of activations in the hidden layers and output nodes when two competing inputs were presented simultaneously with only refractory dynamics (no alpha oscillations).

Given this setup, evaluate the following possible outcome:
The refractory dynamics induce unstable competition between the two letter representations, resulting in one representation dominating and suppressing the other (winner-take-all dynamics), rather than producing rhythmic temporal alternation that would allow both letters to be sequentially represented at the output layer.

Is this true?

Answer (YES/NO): NO